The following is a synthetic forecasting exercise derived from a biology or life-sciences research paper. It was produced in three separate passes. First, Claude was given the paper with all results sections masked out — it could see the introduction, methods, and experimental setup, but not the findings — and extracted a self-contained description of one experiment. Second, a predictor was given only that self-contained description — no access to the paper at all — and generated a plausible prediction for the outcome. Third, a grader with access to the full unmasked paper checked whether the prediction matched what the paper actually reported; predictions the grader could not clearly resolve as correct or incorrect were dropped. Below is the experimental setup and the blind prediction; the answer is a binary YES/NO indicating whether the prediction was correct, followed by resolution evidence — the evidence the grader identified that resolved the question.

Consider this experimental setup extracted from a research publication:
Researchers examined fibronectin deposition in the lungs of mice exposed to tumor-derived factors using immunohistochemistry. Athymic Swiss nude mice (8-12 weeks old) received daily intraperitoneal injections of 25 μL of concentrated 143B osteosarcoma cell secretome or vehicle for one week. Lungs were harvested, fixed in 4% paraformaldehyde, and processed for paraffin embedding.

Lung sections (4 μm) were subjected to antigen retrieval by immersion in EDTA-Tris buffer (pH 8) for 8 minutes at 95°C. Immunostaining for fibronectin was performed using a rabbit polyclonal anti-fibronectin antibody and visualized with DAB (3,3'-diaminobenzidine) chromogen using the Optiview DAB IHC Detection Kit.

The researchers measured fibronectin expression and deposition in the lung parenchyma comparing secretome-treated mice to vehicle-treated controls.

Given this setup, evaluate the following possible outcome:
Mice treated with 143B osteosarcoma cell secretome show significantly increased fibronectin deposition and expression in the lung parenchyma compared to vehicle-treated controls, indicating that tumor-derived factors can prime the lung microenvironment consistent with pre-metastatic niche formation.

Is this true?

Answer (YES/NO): YES